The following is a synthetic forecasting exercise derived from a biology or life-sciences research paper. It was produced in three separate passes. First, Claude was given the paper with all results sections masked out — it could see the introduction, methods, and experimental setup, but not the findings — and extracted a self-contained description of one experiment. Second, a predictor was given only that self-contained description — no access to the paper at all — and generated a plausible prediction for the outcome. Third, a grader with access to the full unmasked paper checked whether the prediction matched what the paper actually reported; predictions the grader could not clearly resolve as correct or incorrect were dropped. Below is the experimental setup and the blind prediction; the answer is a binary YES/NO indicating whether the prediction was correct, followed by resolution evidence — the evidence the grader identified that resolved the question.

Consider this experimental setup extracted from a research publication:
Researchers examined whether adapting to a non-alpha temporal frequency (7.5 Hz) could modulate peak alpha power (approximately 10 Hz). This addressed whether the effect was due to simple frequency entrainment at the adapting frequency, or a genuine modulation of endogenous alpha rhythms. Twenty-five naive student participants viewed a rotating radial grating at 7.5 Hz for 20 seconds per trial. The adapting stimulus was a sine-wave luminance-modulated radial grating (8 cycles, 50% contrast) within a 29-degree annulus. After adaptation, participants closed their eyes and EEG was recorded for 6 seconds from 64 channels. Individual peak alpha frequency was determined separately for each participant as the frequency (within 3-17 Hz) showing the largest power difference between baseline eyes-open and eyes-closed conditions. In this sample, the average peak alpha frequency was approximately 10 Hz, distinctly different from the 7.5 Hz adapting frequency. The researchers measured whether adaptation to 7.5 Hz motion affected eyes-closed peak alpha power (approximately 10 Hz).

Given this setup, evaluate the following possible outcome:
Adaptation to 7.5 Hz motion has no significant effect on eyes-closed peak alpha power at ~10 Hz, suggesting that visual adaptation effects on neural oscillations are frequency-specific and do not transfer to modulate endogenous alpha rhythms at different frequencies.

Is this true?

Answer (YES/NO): NO